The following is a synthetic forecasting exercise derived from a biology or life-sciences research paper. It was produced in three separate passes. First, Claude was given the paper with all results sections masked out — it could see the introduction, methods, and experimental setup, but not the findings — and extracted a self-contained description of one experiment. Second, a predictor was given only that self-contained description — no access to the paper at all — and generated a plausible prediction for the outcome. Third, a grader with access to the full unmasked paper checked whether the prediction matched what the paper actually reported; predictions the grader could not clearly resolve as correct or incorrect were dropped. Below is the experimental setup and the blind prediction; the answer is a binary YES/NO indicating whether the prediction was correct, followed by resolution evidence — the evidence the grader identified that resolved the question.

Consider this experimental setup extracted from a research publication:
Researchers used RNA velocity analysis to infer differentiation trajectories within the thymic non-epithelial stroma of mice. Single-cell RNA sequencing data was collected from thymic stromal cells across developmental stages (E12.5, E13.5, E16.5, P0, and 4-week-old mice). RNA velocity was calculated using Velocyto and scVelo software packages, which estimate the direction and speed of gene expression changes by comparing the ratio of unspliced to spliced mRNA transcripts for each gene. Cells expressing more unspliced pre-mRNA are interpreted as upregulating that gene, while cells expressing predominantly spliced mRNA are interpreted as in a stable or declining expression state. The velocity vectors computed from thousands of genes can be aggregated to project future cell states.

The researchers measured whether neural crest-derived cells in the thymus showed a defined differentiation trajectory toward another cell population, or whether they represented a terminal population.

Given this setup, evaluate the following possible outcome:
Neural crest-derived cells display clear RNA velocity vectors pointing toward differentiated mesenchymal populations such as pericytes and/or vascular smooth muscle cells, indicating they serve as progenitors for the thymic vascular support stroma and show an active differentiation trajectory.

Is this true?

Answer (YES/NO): NO